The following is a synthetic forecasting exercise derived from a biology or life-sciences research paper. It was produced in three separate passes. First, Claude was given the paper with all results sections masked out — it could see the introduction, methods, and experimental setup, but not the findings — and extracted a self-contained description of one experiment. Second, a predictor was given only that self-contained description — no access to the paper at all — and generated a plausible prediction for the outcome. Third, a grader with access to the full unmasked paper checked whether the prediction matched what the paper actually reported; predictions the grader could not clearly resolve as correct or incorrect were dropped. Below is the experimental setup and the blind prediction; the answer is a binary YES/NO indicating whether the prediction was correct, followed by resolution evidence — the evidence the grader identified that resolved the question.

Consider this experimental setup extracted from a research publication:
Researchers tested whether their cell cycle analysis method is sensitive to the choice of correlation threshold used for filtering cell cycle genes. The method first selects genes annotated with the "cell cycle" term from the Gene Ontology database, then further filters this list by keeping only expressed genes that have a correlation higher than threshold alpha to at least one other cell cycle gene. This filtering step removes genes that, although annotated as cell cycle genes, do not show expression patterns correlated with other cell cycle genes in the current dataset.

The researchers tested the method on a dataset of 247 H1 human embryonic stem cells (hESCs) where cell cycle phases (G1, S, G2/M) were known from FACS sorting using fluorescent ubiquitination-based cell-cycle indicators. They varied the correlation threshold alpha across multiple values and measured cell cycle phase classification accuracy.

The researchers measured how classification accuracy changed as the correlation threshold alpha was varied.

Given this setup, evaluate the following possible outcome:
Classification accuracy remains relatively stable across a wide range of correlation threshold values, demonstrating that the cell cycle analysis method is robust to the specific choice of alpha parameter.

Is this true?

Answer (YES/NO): YES